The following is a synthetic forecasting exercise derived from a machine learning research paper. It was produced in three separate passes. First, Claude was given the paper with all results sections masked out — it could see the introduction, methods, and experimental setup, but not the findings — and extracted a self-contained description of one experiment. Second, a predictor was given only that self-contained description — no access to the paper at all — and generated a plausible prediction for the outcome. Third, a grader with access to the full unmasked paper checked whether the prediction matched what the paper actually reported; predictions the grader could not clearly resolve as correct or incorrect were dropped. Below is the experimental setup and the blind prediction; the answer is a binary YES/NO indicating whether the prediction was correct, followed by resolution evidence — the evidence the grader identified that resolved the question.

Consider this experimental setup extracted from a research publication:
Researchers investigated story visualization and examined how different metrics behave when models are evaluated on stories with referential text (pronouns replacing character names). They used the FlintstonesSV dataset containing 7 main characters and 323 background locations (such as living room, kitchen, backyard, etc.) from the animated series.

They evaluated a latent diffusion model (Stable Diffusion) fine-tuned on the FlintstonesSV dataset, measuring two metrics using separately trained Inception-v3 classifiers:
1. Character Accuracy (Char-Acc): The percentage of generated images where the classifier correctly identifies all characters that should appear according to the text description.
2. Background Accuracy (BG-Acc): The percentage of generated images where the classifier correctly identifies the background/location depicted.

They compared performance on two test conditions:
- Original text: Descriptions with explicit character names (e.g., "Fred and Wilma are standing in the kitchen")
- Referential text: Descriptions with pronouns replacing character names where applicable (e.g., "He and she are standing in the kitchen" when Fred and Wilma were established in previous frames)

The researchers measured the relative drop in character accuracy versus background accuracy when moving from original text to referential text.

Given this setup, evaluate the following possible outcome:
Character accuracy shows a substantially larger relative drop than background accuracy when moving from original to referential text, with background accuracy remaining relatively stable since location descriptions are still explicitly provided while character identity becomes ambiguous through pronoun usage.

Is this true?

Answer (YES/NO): YES